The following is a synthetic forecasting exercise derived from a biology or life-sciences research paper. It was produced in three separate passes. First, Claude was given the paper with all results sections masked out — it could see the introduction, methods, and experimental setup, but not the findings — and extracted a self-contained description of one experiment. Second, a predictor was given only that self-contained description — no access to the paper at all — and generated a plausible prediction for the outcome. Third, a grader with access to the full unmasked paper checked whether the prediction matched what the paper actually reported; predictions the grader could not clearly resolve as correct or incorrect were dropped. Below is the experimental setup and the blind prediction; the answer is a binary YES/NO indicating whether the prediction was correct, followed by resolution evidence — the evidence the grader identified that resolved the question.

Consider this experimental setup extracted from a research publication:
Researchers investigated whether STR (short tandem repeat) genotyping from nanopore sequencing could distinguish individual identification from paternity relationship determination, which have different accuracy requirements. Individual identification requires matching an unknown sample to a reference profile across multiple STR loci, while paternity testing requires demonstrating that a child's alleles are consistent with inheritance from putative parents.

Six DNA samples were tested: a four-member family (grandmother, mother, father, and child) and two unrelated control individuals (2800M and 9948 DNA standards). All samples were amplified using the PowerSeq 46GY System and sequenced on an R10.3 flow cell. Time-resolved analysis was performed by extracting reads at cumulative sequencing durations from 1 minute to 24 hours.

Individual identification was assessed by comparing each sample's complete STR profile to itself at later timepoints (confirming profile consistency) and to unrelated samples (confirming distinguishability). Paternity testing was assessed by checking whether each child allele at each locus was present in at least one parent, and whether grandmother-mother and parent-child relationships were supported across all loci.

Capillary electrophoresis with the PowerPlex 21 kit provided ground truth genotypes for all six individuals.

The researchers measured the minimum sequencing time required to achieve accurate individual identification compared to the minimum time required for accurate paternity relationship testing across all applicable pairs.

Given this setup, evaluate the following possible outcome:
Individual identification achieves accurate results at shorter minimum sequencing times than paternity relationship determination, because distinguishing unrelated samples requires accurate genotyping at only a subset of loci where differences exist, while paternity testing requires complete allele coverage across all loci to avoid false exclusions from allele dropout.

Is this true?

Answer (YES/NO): YES